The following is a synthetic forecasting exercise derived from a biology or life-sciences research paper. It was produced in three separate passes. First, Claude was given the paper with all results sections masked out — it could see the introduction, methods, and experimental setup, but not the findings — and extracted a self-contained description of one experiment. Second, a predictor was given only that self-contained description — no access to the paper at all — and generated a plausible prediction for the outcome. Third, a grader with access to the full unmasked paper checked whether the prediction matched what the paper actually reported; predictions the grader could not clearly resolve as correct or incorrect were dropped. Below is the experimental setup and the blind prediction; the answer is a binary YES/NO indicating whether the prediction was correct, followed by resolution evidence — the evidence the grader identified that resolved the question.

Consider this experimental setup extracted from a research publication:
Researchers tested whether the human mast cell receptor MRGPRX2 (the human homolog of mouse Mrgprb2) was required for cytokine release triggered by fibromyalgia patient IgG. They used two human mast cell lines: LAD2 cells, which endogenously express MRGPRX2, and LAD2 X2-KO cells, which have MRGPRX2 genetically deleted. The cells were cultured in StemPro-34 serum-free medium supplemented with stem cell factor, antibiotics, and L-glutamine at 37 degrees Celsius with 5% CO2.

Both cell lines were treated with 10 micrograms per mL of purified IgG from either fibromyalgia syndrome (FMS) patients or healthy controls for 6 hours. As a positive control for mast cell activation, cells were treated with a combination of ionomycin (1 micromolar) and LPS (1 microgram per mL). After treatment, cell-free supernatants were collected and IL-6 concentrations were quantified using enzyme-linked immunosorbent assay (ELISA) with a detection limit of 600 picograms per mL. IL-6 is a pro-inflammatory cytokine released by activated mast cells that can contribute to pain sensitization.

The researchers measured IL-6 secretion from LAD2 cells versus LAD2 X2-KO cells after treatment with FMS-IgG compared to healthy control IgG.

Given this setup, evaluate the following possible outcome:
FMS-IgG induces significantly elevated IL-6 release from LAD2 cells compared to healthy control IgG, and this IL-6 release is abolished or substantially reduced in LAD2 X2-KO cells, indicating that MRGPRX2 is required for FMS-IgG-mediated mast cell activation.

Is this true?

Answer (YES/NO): YES